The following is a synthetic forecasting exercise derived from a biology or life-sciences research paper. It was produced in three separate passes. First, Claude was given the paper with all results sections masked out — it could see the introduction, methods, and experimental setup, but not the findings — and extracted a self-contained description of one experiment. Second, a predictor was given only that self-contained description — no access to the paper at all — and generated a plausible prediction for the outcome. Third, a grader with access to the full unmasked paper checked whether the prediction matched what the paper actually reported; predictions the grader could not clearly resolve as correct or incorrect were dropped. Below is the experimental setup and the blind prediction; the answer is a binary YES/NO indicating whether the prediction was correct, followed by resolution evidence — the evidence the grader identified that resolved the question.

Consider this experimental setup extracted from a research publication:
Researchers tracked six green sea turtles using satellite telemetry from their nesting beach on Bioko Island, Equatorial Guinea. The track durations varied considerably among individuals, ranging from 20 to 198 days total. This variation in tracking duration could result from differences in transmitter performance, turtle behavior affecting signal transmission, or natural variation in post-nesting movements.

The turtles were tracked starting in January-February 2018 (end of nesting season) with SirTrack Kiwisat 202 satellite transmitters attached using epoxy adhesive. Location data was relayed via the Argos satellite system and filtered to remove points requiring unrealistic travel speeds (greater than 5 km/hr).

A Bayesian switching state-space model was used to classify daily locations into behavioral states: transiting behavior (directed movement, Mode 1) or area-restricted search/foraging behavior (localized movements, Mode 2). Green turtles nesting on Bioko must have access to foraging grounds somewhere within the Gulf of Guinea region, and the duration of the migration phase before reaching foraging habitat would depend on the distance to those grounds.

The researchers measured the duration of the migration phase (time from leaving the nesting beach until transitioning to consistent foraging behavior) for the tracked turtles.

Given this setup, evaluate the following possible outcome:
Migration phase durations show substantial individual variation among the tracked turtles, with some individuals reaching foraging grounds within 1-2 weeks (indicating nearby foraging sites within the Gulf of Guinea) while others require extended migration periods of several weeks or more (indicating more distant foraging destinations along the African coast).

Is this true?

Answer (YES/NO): NO